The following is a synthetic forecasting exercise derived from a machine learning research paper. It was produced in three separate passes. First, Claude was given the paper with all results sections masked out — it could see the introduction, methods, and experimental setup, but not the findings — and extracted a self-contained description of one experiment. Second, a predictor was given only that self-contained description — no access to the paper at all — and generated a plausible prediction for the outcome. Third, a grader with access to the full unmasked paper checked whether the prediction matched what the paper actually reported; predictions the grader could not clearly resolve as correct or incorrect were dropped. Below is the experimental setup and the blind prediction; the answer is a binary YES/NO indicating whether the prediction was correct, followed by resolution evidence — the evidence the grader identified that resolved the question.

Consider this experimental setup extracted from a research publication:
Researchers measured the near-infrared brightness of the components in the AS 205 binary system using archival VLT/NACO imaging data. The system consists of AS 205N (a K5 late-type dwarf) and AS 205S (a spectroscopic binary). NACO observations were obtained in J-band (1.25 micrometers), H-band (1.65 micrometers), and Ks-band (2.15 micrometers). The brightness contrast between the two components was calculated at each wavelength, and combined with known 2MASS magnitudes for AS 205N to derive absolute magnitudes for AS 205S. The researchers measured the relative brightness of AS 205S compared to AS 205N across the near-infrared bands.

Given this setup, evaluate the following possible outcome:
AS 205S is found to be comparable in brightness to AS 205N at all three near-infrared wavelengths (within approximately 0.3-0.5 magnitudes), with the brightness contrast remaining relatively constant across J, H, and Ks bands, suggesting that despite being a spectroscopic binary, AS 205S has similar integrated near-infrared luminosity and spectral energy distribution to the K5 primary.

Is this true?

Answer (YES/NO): NO